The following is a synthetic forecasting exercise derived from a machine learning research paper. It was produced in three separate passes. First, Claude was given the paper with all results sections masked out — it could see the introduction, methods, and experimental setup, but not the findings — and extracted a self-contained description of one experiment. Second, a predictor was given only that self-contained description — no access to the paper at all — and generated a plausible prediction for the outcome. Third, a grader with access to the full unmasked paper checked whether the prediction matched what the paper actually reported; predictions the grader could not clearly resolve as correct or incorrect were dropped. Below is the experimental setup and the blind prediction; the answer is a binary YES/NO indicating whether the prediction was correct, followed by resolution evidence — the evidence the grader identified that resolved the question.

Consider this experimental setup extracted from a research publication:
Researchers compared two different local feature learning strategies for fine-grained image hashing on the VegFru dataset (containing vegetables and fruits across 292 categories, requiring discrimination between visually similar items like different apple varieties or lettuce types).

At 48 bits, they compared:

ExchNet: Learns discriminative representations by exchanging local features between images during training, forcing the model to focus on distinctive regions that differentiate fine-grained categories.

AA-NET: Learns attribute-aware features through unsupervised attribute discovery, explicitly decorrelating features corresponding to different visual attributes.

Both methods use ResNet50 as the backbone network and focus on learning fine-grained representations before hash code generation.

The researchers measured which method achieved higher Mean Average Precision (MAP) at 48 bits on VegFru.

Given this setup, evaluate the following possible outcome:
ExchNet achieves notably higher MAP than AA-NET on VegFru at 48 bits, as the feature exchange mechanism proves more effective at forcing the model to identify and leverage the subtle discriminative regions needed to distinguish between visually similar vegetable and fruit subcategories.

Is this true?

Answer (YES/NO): NO